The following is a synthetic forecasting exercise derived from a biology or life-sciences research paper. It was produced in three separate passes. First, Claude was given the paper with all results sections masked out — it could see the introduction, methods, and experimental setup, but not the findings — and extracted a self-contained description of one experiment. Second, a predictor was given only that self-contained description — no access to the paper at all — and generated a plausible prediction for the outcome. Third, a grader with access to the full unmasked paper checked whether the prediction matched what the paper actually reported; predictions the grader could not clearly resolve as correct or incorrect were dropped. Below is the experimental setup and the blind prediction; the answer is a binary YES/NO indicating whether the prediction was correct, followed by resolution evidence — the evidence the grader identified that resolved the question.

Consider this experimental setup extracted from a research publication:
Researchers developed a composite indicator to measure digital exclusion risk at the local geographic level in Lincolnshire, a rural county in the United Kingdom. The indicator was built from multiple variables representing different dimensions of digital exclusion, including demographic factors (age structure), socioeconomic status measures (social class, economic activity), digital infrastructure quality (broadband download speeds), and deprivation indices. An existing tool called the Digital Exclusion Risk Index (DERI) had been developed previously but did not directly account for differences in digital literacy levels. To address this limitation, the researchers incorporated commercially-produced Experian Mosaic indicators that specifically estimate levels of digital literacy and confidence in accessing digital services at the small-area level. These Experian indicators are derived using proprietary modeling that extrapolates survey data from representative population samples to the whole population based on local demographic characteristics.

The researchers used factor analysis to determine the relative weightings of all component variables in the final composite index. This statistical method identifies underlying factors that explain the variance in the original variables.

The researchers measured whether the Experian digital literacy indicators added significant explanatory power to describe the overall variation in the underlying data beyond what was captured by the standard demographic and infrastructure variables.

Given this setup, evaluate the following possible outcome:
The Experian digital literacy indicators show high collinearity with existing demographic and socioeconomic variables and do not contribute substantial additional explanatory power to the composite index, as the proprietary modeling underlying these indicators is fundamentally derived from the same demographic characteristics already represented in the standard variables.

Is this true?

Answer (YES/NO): NO